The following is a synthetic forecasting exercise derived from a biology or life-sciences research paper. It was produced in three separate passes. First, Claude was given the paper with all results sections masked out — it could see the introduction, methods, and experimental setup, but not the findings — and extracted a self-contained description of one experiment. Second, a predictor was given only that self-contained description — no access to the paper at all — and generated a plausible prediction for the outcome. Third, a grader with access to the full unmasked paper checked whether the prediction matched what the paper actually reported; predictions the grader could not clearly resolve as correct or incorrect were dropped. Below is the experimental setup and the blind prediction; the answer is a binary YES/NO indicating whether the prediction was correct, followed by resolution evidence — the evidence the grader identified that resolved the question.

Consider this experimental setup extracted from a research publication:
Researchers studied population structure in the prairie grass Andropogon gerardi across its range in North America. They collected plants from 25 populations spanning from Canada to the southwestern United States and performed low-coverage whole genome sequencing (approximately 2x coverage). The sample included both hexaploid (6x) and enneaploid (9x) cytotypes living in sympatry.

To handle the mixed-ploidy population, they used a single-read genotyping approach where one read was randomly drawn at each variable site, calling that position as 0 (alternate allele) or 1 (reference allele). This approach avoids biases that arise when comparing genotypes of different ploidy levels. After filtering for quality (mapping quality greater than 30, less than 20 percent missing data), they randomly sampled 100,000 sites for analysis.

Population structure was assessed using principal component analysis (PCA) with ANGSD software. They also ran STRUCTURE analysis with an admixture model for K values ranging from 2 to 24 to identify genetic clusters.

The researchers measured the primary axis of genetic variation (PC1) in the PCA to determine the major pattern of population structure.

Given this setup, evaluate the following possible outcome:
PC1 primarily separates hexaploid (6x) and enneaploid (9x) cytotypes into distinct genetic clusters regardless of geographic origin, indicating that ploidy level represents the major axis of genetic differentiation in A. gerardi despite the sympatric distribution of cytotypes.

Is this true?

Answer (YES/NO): NO